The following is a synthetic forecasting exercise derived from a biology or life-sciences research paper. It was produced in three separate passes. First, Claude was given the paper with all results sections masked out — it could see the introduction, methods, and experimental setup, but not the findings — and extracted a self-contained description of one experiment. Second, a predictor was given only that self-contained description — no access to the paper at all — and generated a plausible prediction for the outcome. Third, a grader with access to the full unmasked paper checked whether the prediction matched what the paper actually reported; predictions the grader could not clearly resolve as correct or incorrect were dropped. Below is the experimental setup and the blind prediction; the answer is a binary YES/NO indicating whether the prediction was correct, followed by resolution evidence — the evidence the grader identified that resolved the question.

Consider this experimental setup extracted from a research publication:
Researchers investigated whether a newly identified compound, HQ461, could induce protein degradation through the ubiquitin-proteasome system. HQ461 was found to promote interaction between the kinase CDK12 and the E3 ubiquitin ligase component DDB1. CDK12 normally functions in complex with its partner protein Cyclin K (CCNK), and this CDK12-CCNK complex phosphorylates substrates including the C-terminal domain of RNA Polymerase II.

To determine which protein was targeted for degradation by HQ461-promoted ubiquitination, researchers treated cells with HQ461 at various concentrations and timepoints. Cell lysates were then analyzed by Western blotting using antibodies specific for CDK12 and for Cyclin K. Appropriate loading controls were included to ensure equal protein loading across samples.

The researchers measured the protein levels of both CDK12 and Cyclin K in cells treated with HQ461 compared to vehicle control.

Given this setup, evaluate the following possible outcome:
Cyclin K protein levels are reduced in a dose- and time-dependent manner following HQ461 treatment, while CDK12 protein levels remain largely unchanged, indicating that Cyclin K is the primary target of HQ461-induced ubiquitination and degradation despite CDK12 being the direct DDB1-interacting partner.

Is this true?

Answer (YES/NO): NO